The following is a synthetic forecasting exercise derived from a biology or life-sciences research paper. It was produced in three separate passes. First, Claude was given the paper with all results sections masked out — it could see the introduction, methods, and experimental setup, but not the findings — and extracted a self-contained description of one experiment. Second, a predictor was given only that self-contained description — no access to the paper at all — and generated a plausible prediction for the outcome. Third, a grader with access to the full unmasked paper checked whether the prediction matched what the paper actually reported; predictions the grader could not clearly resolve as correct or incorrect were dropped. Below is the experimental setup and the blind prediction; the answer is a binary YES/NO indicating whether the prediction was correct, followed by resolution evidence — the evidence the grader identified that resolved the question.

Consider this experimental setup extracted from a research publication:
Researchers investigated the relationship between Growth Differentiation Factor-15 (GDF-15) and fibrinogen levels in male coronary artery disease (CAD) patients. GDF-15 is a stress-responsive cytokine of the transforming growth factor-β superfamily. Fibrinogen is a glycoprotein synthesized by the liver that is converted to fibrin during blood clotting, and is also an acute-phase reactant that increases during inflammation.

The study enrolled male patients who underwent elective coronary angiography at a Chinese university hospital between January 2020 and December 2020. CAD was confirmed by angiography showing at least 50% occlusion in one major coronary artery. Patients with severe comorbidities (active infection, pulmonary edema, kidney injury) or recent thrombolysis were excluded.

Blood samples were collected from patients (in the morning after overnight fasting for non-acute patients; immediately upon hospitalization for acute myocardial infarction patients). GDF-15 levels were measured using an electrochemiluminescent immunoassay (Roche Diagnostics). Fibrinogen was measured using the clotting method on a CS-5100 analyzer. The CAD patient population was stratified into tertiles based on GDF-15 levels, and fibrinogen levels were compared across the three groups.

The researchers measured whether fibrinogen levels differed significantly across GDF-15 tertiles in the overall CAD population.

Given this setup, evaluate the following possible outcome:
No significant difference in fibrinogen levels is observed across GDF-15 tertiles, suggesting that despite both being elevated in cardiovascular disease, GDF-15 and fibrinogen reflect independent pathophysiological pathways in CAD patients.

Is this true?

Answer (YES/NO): NO